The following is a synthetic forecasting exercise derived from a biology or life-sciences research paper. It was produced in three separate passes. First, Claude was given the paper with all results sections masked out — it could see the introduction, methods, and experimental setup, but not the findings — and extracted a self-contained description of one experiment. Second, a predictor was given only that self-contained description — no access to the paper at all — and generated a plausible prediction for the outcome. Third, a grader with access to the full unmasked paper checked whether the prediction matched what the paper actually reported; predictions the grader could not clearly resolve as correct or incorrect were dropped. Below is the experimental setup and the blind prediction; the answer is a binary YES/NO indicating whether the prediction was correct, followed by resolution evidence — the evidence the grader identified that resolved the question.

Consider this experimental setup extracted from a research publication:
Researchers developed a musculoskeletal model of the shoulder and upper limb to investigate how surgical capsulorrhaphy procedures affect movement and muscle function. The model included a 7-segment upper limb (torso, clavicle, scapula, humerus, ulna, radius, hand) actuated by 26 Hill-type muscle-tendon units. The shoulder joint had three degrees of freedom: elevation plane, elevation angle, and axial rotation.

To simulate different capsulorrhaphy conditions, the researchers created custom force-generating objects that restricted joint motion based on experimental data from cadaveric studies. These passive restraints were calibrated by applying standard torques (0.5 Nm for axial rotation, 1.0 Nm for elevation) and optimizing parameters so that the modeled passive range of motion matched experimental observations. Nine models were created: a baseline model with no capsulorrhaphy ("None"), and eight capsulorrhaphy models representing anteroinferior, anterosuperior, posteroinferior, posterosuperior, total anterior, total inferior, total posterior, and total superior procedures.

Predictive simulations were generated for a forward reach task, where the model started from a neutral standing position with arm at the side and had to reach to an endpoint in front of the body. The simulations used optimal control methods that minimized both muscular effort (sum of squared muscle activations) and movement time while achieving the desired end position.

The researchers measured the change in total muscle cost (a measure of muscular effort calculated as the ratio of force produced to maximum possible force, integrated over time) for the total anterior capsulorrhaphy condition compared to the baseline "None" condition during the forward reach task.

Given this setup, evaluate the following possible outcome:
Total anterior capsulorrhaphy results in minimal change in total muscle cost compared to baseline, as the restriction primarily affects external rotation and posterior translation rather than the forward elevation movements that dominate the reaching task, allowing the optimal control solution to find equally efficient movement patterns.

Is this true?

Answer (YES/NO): NO